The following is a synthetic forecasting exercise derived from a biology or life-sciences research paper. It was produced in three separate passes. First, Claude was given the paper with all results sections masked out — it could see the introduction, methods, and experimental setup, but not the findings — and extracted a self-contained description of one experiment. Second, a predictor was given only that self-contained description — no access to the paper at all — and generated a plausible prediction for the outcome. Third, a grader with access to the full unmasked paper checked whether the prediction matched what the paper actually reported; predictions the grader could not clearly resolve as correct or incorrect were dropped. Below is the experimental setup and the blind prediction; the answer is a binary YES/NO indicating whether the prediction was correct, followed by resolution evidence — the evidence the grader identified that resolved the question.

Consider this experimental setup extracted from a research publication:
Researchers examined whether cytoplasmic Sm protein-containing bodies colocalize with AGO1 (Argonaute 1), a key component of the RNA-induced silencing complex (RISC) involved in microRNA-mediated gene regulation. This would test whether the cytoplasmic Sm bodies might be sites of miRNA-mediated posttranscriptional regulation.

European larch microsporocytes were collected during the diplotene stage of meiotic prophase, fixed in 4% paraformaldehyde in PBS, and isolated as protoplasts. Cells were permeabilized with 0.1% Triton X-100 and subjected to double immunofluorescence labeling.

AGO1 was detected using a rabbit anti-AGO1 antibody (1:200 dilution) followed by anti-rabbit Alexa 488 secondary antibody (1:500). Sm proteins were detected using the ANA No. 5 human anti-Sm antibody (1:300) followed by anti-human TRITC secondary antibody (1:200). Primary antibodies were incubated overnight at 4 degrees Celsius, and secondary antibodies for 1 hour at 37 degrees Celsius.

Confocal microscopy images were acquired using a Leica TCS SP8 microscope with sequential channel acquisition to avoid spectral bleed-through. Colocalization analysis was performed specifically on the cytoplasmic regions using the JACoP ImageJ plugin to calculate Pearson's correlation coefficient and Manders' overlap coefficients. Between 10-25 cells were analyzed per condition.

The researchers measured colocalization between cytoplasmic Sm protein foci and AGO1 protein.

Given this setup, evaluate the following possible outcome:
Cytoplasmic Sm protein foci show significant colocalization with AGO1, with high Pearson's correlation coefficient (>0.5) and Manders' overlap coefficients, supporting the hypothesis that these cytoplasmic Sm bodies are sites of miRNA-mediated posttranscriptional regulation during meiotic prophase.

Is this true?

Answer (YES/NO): NO